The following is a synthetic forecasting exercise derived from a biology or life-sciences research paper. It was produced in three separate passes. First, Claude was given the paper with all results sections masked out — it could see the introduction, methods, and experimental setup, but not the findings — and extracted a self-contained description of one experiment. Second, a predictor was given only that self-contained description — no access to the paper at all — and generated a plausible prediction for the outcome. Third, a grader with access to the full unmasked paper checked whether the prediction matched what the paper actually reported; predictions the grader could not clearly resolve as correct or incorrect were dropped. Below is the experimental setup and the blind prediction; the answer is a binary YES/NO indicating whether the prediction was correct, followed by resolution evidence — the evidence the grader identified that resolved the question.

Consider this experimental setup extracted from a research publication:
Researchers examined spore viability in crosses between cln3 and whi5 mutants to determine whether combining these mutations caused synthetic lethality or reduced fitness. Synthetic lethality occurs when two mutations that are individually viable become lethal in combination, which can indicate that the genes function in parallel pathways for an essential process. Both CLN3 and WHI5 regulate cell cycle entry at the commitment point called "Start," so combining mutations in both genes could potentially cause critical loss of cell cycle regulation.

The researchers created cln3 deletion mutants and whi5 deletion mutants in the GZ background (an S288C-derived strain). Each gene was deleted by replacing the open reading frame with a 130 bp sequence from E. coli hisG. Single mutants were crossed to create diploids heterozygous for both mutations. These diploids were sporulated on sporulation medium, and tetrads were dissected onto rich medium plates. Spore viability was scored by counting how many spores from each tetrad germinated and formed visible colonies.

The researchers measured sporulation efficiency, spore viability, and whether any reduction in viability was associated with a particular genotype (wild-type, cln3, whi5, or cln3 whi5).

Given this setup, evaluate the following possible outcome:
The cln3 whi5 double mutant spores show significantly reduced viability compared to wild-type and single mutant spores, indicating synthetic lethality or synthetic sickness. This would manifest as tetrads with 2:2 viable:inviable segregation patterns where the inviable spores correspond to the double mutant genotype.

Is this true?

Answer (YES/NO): NO